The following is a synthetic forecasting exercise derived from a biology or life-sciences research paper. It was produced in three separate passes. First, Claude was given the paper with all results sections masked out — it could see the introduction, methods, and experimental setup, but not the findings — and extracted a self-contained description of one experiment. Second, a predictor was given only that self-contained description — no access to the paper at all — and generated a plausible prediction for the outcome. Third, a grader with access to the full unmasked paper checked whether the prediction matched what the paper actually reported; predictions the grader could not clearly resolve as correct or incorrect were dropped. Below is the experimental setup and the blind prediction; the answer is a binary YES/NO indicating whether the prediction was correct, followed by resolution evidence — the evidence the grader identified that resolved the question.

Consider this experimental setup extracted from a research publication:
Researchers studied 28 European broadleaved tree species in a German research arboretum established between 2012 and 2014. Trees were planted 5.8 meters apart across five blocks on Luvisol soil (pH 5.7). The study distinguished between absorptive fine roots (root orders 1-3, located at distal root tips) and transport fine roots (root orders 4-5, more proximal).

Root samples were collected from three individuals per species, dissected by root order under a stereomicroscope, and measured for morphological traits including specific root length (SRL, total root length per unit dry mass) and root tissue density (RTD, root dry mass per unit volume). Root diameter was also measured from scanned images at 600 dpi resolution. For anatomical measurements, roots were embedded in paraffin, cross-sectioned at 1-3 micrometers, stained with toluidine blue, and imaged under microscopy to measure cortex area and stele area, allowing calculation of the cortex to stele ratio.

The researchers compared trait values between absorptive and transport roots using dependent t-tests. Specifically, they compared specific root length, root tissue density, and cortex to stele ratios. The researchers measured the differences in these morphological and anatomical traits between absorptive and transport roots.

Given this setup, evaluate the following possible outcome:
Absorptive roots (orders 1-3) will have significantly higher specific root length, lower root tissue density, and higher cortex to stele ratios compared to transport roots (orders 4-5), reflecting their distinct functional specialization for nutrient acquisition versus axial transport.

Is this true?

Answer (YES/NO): YES